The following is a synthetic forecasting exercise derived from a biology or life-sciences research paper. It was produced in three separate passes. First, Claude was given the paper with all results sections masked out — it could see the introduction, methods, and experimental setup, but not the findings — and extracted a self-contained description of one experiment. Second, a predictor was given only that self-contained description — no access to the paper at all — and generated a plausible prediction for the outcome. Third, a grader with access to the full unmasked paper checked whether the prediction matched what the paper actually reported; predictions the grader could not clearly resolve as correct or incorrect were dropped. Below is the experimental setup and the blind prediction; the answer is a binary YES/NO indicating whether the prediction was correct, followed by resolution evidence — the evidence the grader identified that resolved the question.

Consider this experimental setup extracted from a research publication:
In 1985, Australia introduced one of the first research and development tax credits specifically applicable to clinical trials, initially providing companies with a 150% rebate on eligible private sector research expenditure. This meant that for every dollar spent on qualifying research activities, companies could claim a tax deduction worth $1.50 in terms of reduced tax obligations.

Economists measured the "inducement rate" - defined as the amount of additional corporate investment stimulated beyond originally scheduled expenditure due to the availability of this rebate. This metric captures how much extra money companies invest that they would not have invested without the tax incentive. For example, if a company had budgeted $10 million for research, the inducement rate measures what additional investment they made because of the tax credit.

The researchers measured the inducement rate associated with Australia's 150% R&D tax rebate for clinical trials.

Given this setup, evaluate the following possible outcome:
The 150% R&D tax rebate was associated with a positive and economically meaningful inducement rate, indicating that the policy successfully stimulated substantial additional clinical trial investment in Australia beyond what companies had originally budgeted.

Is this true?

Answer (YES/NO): YES